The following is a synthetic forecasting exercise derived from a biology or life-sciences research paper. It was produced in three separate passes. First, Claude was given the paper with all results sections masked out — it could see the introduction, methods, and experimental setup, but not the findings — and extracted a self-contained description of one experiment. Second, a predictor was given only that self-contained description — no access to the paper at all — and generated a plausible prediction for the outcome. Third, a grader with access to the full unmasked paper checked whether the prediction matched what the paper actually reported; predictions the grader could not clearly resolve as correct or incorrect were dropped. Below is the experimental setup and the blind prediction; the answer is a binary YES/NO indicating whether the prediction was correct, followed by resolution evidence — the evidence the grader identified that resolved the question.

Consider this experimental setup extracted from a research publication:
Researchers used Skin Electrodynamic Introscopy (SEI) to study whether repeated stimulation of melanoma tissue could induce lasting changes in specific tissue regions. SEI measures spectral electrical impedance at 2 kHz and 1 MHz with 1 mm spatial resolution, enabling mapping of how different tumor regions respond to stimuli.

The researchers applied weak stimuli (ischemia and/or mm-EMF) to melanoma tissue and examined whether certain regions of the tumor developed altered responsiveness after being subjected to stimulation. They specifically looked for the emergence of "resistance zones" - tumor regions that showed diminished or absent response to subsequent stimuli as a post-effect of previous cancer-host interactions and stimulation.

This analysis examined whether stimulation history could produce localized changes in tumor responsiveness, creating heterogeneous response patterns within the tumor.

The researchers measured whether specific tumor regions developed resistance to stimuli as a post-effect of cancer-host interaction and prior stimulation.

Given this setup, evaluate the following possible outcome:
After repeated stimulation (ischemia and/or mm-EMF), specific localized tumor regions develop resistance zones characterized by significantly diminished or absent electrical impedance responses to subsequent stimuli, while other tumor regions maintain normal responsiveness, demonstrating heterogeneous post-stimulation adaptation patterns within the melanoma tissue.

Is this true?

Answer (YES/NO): YES